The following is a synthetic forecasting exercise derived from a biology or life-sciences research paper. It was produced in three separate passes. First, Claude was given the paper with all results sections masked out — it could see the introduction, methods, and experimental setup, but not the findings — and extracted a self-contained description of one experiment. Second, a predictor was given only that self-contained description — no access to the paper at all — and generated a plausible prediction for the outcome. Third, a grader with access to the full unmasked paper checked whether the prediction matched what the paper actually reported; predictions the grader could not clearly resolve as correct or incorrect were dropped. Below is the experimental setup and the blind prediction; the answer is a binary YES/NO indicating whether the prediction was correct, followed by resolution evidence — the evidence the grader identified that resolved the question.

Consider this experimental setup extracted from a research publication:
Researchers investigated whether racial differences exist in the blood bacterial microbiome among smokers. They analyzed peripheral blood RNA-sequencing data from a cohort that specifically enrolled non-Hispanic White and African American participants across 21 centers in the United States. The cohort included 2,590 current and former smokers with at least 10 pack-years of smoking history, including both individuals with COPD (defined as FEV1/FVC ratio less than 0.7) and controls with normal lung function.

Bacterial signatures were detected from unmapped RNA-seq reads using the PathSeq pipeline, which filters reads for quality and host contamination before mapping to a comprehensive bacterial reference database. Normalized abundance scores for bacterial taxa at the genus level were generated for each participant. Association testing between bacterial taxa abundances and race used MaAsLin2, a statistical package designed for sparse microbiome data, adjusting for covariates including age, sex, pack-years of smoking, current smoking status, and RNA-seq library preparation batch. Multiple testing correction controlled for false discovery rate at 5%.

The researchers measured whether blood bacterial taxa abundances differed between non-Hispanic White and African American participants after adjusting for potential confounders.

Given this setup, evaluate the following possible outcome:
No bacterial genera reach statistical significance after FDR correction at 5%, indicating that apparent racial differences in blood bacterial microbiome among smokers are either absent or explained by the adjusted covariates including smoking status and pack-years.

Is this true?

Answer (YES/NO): YES